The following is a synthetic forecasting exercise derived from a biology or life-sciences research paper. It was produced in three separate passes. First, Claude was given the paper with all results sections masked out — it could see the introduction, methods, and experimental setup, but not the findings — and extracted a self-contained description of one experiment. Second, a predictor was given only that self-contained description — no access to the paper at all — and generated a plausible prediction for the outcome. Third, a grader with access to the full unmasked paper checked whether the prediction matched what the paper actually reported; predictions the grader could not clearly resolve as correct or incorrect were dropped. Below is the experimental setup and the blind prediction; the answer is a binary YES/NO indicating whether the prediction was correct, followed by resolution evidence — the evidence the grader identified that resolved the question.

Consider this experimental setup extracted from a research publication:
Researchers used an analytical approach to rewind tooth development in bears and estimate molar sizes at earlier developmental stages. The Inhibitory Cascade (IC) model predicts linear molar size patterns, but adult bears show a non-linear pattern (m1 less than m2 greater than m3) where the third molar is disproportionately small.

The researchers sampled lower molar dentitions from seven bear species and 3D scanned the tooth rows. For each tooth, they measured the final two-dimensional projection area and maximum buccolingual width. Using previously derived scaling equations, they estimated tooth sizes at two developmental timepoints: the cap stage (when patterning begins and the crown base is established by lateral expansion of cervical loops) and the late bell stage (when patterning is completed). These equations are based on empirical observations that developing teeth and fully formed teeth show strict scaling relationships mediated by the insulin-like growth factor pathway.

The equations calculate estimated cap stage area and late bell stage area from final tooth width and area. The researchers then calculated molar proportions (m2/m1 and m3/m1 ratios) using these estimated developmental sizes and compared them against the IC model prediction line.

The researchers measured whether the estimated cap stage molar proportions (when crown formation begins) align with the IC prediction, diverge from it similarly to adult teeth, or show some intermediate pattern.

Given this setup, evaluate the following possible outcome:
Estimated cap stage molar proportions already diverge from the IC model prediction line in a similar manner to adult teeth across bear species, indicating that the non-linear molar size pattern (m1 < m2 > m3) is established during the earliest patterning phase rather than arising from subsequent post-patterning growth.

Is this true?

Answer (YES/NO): NO